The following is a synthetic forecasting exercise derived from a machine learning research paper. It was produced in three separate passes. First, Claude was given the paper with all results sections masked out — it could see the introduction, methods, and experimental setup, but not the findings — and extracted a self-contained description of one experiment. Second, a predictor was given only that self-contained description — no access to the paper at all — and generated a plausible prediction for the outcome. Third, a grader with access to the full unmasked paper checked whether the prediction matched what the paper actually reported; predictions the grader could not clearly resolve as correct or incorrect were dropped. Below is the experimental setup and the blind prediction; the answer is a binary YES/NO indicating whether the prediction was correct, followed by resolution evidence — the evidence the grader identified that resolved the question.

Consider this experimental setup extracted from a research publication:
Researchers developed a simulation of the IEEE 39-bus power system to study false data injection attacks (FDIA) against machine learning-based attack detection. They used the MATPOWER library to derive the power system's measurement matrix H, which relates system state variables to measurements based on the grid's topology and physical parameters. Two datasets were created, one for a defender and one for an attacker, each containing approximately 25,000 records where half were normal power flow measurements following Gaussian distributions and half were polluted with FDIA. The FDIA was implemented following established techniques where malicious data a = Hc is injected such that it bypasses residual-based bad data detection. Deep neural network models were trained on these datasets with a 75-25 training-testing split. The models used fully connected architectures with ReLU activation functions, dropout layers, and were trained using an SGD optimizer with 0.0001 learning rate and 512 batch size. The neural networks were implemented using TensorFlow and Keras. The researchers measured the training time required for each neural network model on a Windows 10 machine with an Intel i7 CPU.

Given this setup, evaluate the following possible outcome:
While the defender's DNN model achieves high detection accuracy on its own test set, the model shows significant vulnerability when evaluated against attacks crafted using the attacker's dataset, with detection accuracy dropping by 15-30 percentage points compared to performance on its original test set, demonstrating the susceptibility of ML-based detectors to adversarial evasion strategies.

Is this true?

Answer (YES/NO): NO